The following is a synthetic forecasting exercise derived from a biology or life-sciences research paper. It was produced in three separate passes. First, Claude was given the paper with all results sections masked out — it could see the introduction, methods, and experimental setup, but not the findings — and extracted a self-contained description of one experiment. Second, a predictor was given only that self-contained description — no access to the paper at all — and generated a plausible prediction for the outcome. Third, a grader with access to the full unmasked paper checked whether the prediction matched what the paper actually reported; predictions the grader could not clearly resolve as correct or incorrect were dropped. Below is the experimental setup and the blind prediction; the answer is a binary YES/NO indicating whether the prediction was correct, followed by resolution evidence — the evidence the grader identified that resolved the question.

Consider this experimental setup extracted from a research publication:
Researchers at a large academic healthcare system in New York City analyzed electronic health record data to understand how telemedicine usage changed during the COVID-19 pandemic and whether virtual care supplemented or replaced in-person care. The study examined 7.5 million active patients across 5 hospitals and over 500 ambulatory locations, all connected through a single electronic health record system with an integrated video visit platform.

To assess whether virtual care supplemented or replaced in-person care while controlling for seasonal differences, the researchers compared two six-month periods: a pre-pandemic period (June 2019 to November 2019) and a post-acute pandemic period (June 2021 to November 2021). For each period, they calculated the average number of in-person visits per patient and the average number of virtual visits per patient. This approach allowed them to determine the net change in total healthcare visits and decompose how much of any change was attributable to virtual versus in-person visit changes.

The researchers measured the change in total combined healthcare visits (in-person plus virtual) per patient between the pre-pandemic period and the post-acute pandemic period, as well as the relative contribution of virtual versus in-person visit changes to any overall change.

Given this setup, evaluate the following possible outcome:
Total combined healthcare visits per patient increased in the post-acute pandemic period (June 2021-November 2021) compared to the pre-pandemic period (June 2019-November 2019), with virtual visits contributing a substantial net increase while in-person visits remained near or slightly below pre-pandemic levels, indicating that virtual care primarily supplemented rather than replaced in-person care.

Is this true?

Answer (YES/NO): YES